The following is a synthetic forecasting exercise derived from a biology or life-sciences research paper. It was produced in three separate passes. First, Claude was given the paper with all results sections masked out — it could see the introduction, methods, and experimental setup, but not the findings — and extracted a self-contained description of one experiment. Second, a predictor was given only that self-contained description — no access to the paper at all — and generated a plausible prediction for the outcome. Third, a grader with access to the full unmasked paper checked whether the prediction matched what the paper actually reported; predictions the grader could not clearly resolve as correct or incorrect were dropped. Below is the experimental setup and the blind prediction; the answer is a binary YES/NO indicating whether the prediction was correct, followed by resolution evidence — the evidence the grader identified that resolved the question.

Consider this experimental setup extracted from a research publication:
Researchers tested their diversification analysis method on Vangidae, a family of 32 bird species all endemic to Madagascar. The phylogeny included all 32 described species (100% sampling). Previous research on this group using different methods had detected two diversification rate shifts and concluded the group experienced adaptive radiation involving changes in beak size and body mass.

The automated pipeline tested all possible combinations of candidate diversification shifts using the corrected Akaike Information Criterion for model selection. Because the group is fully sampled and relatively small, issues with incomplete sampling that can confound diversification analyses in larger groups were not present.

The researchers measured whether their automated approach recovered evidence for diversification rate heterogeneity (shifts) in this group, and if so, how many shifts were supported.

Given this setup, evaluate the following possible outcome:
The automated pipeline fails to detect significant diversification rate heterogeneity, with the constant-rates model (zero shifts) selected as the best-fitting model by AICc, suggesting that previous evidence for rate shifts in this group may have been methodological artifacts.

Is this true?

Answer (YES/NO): NO